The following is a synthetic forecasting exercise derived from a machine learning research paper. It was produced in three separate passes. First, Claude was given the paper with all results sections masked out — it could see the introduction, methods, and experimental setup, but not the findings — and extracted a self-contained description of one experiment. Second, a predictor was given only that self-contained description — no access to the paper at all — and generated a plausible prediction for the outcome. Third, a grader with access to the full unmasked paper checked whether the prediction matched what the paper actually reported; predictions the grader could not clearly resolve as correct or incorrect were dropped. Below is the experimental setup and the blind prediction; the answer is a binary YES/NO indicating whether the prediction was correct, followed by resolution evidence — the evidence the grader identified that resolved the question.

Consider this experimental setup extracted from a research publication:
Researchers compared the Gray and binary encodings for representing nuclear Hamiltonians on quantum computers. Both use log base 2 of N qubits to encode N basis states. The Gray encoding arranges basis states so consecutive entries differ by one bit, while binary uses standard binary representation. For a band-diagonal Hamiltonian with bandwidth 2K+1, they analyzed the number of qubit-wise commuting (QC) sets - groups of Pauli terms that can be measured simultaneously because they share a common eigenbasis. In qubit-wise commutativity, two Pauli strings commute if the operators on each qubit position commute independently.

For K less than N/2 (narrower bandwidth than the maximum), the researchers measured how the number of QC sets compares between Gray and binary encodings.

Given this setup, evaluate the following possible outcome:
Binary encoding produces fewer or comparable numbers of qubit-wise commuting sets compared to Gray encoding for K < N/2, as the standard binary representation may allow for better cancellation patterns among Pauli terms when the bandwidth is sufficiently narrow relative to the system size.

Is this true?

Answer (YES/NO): NO